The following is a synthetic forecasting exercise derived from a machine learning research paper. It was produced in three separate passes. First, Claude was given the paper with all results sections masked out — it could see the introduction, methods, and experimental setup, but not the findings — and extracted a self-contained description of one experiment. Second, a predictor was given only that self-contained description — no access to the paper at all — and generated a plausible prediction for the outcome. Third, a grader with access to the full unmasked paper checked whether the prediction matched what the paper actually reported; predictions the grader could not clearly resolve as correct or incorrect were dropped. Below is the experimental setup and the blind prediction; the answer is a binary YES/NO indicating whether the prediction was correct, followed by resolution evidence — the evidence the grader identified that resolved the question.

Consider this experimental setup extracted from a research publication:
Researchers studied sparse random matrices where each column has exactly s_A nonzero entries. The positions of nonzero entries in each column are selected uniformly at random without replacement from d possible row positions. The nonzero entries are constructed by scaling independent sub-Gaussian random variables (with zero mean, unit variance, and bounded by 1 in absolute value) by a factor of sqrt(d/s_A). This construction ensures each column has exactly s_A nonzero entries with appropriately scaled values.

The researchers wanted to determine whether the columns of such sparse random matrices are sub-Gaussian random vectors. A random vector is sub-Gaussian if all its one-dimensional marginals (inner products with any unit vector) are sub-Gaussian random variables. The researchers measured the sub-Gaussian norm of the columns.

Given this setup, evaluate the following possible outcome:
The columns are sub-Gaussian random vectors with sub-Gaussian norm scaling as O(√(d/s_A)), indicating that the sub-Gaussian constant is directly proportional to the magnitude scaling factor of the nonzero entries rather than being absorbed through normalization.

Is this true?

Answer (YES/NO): YES